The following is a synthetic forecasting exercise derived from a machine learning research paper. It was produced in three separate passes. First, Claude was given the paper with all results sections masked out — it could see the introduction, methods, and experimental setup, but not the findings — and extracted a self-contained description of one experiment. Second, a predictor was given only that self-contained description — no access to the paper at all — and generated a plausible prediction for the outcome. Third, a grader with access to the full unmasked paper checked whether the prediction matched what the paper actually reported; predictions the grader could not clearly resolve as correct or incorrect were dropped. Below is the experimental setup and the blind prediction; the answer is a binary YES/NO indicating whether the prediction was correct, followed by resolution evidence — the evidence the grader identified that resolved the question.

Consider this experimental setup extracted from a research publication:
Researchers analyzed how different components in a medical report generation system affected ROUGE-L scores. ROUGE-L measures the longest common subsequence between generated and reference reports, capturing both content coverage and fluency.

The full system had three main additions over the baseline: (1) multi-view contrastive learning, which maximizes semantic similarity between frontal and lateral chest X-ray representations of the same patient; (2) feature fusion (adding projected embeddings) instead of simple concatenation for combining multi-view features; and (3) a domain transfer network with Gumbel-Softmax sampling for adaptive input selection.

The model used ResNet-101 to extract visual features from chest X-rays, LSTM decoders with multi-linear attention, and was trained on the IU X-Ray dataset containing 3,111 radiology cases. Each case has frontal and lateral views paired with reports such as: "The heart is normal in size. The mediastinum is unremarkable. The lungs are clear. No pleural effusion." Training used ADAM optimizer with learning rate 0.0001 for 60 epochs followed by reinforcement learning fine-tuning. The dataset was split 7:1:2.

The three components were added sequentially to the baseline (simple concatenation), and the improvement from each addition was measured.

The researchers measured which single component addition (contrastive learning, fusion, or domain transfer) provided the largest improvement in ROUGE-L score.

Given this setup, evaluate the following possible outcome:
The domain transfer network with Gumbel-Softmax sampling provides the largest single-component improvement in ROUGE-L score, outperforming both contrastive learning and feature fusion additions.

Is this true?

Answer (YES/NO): NO